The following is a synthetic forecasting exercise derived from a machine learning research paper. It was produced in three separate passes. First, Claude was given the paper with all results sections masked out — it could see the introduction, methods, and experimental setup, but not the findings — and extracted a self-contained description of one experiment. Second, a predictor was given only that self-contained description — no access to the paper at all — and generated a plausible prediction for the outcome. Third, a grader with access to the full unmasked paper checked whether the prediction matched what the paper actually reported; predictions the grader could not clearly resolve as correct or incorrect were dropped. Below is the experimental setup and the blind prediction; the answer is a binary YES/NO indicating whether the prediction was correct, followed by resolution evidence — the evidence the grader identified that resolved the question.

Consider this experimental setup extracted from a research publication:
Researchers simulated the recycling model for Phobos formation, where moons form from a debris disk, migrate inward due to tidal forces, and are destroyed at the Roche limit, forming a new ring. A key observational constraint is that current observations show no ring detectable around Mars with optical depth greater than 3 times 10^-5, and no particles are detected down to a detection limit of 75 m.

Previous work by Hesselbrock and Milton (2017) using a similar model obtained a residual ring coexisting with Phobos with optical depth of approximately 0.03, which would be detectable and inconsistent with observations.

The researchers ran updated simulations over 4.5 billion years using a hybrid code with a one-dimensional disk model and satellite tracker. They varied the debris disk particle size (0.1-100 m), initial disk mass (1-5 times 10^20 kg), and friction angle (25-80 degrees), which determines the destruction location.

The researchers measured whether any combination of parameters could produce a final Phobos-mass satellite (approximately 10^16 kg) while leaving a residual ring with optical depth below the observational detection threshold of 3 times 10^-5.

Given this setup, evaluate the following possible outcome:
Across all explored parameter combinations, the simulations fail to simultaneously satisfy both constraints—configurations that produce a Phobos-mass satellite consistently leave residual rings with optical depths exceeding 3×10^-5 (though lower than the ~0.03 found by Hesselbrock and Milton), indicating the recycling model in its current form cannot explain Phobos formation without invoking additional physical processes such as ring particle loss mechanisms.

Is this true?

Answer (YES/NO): NO